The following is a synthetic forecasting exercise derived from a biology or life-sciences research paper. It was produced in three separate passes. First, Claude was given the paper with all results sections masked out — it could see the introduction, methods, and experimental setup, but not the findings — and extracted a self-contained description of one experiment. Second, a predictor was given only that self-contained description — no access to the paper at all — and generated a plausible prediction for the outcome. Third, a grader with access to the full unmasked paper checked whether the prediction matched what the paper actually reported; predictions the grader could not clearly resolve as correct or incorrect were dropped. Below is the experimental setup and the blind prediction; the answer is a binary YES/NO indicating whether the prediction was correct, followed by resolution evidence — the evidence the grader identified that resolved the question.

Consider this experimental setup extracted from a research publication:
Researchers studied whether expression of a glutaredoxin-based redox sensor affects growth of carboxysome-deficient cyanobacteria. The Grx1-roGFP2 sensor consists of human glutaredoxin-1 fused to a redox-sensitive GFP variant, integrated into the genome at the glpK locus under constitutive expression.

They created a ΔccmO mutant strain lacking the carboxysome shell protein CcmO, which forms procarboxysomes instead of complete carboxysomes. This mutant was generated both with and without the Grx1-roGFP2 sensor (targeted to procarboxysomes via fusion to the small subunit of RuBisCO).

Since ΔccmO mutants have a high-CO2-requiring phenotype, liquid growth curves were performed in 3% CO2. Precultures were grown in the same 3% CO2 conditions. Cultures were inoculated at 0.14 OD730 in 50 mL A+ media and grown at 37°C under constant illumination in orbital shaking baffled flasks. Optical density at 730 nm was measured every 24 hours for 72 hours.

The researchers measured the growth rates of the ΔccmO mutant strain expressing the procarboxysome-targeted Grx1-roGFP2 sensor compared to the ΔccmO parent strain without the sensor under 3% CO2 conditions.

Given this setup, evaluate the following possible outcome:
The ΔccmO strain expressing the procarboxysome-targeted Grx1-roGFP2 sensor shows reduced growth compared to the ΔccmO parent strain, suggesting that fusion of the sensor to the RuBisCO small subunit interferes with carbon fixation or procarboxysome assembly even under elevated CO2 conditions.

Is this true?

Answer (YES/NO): NO